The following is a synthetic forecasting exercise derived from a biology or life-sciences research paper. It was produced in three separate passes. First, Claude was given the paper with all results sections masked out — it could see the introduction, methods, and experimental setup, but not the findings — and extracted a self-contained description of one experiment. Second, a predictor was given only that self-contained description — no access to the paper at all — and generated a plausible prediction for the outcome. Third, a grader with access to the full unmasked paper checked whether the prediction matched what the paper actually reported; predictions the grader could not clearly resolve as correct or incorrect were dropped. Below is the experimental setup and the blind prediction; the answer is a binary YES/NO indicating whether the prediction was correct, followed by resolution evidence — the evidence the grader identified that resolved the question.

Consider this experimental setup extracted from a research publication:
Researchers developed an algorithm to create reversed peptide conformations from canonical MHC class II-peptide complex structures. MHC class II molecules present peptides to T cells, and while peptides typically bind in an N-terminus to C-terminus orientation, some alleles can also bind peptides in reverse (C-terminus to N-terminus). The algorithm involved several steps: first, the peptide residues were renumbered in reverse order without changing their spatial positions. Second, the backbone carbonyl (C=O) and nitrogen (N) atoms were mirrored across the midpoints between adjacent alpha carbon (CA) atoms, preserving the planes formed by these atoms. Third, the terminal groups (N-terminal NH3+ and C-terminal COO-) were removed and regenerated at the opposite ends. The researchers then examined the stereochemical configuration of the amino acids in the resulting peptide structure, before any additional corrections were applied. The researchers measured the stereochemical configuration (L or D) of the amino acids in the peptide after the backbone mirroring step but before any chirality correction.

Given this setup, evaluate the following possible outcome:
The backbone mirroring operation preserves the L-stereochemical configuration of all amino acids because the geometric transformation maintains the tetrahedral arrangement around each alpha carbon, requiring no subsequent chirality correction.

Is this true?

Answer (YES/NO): NO